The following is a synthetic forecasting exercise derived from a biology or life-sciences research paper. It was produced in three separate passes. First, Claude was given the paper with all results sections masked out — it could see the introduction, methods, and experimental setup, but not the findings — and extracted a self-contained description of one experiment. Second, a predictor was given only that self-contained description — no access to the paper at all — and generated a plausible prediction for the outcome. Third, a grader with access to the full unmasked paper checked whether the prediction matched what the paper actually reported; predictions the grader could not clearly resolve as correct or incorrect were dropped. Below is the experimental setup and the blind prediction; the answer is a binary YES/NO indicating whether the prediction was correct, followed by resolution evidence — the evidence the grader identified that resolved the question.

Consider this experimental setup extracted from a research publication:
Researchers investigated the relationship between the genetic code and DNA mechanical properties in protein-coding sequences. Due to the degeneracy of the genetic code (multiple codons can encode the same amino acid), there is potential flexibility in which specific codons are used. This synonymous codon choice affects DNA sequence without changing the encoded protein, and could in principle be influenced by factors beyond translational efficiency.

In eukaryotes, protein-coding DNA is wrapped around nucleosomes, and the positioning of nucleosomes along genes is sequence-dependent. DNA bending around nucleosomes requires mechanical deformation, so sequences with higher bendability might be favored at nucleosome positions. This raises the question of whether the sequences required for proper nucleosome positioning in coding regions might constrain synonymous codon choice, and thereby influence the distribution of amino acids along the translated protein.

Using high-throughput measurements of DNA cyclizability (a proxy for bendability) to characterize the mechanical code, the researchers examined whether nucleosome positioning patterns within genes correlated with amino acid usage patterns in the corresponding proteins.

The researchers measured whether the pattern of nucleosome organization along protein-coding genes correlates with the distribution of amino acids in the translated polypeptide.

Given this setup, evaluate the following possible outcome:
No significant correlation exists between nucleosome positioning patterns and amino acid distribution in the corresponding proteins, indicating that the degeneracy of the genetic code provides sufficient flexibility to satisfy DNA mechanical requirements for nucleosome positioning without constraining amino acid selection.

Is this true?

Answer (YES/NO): NO